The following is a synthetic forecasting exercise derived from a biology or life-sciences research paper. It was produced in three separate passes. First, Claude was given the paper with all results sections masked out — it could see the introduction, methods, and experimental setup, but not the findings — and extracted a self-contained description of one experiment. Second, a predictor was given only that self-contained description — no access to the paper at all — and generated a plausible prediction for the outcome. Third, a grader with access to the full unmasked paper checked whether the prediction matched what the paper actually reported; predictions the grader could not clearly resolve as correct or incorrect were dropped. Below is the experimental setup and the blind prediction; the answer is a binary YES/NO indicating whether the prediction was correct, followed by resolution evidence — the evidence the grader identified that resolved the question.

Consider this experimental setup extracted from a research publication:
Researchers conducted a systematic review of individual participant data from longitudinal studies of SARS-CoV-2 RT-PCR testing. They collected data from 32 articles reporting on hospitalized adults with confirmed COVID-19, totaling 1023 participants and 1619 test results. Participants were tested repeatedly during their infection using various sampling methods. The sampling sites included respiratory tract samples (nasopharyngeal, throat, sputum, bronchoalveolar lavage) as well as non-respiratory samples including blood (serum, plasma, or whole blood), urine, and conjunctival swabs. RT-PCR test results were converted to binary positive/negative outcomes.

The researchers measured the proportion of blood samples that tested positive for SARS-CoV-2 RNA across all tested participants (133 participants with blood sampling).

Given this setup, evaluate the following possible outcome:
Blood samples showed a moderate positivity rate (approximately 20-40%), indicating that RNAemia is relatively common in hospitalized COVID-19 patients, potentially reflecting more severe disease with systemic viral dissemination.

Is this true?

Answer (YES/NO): YES